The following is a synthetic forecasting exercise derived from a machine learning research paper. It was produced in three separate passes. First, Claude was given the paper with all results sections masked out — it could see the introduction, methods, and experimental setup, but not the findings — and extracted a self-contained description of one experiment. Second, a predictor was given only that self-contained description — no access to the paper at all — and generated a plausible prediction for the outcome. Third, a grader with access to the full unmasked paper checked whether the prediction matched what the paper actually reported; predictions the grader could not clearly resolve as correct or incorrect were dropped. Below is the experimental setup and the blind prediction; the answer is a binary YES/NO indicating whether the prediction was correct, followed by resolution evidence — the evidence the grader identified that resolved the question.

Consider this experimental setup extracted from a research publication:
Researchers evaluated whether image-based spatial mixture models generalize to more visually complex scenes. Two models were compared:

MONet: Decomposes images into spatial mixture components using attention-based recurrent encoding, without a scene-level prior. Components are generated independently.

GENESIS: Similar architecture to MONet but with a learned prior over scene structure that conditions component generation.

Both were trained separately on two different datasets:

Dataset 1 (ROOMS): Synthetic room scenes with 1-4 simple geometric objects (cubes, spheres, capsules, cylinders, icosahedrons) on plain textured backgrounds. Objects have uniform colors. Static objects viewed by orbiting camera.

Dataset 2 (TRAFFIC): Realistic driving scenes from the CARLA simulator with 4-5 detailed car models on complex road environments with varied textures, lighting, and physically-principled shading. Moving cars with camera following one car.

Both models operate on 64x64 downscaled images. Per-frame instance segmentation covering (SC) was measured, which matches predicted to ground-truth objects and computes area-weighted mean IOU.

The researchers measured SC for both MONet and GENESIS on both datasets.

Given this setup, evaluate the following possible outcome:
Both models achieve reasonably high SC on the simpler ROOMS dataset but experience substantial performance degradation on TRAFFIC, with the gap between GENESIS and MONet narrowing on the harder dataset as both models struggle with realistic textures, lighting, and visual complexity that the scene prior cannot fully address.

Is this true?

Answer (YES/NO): NO